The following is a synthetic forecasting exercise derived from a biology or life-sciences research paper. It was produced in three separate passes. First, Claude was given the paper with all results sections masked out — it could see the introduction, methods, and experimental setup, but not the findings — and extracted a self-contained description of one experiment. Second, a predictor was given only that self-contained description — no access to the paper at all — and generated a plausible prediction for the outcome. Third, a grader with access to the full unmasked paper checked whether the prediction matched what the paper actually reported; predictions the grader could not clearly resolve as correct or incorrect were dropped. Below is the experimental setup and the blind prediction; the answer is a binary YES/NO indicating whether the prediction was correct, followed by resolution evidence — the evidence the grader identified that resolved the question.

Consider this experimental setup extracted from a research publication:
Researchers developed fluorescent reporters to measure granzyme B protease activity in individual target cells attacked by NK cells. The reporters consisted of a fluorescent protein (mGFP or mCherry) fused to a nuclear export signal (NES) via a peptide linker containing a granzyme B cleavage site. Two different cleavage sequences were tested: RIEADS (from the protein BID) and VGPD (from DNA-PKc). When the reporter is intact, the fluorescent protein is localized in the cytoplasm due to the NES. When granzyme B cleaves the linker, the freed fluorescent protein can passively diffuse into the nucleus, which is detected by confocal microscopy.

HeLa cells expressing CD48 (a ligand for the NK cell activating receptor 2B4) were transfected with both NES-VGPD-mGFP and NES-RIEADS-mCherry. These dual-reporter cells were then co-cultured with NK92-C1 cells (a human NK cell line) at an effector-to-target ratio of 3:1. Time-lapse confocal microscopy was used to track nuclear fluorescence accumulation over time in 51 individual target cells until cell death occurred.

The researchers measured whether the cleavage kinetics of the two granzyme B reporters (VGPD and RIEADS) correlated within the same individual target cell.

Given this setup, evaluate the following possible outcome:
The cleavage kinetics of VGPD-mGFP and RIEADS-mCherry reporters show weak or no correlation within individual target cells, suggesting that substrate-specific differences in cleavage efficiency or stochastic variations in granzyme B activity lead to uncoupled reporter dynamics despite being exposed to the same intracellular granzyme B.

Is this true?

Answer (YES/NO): NO